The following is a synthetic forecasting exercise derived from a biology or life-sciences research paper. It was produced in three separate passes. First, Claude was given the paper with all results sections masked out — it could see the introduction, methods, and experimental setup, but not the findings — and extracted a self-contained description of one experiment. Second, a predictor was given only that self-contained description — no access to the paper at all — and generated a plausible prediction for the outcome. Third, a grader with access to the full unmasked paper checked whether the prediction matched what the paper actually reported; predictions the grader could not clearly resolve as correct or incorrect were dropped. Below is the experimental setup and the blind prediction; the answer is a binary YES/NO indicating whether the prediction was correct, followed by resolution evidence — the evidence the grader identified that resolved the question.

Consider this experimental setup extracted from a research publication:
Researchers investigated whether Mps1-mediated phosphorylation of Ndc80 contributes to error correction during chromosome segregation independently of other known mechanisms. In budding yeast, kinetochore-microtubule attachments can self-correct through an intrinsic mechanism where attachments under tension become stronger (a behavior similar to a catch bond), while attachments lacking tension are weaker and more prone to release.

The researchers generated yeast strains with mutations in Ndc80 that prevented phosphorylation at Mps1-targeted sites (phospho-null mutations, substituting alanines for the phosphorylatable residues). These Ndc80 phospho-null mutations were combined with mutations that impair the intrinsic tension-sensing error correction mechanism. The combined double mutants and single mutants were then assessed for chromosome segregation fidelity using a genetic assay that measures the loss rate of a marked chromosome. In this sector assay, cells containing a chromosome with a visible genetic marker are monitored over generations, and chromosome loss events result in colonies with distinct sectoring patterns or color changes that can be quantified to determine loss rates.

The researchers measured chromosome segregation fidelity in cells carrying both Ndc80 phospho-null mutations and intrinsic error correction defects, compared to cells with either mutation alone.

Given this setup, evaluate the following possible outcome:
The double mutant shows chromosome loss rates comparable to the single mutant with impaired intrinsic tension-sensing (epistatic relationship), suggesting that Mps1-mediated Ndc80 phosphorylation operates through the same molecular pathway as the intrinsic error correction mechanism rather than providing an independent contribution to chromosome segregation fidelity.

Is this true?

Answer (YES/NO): NO